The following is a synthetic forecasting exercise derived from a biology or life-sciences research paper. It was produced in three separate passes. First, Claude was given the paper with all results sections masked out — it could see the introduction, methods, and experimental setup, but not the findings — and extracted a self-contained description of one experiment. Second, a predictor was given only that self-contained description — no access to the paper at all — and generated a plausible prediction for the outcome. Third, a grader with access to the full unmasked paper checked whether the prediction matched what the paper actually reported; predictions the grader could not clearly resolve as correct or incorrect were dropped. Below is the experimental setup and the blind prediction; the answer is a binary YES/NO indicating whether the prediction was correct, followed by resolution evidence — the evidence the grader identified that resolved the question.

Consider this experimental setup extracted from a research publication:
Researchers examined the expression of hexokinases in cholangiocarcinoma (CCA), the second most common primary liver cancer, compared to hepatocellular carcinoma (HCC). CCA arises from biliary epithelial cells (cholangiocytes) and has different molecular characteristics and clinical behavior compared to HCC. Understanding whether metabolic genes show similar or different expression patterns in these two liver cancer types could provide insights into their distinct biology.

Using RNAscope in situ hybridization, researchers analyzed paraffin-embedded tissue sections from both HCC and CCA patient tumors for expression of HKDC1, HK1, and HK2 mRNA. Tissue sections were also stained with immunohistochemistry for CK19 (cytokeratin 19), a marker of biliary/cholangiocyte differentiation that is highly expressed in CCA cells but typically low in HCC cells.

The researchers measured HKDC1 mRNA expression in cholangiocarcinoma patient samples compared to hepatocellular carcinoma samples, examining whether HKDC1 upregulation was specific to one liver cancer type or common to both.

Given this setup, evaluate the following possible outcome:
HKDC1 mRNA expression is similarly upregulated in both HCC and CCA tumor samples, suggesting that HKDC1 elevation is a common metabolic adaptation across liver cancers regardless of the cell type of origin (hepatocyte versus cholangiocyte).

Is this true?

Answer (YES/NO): YES